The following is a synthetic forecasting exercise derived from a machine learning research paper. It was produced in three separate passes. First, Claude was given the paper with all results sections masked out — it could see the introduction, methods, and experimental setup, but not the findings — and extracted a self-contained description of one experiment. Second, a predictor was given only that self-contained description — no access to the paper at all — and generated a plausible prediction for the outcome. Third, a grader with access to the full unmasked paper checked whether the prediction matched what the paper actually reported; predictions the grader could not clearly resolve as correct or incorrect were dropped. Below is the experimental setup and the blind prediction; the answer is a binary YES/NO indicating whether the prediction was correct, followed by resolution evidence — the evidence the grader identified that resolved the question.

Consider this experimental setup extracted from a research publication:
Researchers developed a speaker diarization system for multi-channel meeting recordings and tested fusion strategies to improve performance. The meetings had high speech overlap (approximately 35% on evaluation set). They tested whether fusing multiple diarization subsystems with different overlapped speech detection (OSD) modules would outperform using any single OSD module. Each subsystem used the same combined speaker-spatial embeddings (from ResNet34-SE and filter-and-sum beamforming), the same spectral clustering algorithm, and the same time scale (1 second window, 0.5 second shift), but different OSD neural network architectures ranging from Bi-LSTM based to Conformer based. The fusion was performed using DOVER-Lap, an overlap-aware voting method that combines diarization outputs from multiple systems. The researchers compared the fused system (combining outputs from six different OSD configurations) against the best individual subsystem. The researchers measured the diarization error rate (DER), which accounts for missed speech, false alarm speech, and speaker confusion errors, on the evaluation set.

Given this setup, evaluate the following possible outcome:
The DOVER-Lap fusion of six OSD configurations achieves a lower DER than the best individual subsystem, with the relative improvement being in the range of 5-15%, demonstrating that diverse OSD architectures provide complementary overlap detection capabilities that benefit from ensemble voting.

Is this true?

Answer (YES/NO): NO